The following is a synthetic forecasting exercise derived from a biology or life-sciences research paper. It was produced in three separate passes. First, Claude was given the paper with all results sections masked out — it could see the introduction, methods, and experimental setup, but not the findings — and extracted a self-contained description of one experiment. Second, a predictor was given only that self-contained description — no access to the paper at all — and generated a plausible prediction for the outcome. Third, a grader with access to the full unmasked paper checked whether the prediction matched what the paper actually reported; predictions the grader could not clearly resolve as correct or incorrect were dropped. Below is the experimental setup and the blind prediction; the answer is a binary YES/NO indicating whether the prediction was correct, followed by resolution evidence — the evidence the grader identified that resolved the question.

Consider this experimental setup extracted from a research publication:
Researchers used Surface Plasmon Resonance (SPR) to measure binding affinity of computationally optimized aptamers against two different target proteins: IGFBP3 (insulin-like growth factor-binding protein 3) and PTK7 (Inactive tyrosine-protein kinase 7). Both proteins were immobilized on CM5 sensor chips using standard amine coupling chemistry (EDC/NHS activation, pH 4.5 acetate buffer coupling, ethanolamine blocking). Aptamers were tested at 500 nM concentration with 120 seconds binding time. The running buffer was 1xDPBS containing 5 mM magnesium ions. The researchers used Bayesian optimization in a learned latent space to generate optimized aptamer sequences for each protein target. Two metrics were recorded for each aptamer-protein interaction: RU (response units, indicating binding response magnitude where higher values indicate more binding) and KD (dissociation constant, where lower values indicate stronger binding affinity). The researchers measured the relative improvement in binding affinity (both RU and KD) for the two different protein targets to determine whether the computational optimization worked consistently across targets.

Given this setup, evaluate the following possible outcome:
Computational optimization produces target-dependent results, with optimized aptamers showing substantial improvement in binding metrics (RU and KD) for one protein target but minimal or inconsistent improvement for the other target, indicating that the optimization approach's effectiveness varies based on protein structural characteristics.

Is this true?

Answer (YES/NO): NO